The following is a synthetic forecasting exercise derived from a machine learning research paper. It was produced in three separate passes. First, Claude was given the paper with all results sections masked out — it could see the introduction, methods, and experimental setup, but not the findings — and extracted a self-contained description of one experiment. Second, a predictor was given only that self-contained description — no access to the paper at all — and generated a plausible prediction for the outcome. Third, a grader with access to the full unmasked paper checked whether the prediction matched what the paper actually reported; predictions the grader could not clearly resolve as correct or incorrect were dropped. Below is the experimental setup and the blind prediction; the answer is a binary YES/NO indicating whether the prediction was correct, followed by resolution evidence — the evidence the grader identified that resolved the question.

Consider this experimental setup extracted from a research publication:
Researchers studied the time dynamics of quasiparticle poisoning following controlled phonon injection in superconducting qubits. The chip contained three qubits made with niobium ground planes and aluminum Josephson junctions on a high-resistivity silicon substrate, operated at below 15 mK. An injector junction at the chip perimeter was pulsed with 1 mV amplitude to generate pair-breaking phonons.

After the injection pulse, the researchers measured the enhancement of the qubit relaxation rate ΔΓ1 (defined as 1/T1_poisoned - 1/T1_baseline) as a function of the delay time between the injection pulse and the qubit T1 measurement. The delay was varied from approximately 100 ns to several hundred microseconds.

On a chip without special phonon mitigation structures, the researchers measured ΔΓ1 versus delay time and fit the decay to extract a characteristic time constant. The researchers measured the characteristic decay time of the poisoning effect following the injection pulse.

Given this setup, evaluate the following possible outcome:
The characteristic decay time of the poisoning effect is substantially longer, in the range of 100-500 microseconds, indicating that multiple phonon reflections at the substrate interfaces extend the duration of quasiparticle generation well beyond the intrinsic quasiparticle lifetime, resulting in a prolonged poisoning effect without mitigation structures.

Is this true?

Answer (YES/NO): NO